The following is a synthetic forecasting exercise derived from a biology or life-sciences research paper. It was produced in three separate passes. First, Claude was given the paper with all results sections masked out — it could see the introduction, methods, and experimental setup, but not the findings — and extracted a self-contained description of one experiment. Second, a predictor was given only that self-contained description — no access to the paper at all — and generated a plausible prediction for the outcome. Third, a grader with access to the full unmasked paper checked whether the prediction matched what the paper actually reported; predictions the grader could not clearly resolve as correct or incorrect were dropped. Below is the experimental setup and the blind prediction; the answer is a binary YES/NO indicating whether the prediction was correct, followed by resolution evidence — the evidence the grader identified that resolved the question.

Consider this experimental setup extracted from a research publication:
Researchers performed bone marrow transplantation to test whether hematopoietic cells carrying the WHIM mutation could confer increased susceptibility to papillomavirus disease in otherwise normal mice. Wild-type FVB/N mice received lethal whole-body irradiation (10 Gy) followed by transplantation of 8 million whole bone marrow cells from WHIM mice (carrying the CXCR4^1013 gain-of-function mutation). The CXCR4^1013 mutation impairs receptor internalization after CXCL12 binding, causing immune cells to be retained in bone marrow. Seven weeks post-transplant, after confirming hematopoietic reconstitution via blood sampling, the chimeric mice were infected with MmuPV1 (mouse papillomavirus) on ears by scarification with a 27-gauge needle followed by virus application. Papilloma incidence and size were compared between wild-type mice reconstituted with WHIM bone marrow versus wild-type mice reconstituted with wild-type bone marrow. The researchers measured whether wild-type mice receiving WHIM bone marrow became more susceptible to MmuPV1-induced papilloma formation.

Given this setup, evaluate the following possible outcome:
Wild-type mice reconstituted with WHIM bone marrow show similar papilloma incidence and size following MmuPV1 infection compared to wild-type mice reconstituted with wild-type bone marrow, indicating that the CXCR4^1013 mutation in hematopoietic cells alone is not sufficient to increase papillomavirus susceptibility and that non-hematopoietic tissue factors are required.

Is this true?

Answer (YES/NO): NO